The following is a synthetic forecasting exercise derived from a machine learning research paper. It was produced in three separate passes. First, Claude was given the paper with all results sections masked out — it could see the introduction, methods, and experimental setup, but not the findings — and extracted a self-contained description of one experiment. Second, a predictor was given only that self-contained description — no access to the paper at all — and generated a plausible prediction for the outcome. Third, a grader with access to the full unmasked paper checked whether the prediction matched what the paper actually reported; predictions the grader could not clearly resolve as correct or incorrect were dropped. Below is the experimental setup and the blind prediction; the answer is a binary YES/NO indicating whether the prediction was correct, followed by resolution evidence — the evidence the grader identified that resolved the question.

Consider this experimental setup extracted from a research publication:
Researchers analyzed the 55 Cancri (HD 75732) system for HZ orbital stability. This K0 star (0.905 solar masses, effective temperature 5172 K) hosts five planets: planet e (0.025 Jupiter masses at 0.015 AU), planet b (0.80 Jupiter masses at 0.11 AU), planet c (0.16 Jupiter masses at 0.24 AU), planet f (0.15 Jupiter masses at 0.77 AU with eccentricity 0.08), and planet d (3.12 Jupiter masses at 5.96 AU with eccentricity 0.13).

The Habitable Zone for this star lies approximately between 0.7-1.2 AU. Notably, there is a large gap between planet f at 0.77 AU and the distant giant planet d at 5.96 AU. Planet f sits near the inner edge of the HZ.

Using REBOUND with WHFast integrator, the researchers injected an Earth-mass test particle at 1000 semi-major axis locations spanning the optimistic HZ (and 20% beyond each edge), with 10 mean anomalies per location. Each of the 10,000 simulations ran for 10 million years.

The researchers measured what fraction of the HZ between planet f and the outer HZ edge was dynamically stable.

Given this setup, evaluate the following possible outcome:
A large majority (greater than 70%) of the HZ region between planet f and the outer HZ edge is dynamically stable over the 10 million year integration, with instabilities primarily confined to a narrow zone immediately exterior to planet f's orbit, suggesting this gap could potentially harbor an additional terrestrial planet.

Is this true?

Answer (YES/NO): NO